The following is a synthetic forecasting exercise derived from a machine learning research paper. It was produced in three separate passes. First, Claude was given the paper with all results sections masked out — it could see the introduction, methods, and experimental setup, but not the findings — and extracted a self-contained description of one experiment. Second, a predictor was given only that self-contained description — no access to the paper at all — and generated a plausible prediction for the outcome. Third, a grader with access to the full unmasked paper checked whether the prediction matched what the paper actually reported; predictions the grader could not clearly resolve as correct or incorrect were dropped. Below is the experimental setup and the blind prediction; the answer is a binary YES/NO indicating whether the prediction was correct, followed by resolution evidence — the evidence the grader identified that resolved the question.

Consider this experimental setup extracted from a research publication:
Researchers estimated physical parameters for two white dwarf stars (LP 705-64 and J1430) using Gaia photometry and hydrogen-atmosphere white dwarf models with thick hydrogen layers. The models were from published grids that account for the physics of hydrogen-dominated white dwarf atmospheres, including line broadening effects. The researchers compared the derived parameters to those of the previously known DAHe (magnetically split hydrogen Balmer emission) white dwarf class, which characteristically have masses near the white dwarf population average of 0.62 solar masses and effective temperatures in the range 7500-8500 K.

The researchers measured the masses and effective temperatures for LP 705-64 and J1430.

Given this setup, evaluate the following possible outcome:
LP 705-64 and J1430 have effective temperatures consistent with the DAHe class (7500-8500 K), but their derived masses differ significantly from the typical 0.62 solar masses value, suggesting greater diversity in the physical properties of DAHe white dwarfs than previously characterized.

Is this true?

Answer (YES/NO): NO